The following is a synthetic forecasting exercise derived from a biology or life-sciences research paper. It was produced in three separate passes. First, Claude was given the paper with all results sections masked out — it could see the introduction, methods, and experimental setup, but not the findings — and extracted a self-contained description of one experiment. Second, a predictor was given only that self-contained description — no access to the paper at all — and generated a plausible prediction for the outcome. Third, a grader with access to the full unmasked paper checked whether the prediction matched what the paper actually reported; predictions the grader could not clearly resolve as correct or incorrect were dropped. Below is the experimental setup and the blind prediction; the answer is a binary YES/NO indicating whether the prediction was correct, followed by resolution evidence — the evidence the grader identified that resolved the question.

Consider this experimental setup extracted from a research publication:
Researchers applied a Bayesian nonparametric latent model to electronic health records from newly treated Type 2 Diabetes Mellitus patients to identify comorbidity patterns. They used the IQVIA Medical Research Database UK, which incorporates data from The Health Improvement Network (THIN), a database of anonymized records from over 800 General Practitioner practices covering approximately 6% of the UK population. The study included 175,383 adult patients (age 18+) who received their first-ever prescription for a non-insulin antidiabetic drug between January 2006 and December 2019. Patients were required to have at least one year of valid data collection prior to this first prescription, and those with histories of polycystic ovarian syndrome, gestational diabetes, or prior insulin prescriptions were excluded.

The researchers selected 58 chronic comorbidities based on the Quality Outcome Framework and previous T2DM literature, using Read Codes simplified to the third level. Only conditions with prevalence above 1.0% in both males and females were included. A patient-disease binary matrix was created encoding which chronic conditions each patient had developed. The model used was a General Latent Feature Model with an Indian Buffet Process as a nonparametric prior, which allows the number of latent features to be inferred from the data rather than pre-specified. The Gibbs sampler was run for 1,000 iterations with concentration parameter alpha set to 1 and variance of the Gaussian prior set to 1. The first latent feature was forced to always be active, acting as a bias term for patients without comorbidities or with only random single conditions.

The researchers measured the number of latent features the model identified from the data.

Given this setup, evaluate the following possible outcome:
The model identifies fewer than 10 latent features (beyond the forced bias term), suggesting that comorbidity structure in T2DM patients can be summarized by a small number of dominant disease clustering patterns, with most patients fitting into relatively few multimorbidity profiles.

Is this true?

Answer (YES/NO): NO